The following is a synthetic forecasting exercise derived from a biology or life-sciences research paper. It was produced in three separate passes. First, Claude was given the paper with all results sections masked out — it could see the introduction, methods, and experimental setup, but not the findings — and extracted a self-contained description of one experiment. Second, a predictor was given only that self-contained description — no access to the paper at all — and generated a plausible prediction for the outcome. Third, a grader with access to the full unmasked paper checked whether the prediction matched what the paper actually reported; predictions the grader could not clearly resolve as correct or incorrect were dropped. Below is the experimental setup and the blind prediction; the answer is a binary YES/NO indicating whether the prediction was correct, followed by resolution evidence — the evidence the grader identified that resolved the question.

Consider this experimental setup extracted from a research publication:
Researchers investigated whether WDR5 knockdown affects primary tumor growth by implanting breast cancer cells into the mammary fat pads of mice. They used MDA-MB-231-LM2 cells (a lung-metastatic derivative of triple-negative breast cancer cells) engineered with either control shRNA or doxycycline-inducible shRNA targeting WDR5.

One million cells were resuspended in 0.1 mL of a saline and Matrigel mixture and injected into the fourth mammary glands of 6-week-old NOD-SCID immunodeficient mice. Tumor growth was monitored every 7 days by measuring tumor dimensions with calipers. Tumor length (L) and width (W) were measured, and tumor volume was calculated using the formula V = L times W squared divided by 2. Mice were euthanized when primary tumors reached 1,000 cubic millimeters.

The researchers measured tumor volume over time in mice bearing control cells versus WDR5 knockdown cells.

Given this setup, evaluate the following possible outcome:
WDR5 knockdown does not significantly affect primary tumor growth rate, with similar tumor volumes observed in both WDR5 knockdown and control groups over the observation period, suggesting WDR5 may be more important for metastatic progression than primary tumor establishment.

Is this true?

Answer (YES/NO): NO